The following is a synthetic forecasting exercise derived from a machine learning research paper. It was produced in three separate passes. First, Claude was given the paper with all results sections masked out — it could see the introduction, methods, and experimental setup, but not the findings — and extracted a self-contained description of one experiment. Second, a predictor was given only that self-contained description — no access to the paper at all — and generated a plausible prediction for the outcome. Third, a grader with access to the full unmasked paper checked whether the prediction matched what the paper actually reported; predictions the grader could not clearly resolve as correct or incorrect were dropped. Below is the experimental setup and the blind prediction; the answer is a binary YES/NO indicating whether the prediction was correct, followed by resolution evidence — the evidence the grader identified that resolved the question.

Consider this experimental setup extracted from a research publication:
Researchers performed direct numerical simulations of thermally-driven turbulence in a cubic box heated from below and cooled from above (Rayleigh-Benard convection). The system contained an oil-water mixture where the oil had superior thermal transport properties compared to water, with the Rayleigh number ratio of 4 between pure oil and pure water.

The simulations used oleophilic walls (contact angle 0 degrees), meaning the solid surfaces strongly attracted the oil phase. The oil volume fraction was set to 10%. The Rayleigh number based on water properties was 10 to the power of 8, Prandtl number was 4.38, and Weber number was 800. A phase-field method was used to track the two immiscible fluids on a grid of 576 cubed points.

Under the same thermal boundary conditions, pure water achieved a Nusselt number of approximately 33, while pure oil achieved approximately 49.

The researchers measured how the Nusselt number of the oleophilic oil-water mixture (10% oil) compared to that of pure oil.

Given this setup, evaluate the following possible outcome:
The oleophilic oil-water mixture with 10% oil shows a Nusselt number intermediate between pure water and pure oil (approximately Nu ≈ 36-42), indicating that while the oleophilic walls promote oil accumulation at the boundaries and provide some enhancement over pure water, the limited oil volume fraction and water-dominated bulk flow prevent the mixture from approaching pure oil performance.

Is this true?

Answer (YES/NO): NO